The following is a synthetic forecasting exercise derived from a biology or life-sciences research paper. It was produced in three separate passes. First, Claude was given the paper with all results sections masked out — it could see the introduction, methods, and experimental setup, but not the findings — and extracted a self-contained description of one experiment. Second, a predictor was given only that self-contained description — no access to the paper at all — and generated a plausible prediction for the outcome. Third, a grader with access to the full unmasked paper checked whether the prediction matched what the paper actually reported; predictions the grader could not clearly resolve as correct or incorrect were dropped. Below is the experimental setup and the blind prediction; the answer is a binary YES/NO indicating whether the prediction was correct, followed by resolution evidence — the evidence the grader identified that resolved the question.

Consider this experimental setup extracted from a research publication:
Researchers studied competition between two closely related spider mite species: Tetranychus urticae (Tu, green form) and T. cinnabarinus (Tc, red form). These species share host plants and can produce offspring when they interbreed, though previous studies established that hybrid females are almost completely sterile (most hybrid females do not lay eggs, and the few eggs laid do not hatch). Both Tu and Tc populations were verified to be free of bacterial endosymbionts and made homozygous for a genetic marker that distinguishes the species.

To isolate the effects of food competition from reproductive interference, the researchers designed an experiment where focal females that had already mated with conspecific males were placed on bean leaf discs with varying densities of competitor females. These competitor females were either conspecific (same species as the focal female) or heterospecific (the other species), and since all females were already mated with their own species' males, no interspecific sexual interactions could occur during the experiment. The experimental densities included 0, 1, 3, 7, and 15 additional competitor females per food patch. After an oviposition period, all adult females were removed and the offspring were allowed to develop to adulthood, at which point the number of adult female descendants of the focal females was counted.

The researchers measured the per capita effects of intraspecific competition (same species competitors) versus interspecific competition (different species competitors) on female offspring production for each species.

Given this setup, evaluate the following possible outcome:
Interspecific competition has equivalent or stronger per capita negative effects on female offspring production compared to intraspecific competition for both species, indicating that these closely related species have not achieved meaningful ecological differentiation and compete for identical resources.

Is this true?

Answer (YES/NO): YES